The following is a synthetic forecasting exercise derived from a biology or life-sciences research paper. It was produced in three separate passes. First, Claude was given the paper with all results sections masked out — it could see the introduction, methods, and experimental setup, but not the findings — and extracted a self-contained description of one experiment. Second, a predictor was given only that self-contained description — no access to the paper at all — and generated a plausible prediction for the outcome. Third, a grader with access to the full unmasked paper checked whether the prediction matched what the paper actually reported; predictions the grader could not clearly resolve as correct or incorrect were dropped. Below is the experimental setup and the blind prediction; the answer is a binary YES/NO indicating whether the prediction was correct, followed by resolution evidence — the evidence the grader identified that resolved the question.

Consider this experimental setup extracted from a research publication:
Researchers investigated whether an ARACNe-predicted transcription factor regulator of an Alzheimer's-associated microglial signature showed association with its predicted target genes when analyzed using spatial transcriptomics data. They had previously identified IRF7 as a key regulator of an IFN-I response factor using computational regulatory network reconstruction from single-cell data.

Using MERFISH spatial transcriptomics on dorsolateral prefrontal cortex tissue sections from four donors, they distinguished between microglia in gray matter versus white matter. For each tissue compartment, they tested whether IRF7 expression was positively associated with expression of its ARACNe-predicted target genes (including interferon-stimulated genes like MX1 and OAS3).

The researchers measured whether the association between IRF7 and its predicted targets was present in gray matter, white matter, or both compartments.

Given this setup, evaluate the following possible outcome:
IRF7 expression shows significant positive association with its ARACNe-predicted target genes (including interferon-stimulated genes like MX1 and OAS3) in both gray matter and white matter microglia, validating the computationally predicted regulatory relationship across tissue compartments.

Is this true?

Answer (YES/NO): YES